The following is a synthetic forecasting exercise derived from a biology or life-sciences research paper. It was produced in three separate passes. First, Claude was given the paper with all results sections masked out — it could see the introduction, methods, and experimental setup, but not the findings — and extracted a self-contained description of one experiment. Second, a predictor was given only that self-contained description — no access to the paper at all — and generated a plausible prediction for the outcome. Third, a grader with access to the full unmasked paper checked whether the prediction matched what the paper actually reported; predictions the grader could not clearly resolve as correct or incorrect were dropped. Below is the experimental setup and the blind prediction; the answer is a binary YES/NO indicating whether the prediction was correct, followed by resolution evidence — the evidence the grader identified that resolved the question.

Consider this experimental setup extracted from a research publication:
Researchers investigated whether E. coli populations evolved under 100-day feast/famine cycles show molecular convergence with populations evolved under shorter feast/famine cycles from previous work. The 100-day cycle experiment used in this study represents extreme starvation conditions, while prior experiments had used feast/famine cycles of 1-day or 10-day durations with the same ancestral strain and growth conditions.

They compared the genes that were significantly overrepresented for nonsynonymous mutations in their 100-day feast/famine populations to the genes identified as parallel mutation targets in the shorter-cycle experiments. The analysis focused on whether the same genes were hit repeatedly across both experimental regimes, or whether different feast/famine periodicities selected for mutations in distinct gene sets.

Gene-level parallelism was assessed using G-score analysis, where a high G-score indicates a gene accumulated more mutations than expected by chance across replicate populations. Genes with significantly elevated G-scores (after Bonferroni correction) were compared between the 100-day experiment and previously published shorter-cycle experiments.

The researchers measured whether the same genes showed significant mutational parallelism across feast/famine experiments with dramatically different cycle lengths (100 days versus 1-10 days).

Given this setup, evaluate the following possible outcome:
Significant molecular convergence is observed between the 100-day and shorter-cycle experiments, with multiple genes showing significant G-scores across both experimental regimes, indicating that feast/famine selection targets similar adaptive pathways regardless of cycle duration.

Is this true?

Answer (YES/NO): NO